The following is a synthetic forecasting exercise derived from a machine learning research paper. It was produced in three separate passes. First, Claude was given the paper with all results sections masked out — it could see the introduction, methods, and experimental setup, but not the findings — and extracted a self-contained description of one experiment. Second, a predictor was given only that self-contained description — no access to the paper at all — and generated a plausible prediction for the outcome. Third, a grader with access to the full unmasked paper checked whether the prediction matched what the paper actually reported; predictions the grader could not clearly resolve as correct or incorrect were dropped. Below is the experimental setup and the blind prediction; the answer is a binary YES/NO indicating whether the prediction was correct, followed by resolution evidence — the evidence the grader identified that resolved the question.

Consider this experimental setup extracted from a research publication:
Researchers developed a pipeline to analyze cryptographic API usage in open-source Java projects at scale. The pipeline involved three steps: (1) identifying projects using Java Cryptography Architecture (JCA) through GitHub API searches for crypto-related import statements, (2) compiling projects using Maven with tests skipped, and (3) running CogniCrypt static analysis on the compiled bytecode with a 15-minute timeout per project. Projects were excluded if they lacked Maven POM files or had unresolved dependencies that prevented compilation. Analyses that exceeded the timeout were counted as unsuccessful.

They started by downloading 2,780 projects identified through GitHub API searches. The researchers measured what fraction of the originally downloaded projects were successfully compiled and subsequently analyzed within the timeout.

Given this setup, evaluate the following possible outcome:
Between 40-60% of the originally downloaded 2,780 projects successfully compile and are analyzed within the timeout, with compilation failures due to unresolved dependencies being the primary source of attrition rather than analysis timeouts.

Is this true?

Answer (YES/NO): NO